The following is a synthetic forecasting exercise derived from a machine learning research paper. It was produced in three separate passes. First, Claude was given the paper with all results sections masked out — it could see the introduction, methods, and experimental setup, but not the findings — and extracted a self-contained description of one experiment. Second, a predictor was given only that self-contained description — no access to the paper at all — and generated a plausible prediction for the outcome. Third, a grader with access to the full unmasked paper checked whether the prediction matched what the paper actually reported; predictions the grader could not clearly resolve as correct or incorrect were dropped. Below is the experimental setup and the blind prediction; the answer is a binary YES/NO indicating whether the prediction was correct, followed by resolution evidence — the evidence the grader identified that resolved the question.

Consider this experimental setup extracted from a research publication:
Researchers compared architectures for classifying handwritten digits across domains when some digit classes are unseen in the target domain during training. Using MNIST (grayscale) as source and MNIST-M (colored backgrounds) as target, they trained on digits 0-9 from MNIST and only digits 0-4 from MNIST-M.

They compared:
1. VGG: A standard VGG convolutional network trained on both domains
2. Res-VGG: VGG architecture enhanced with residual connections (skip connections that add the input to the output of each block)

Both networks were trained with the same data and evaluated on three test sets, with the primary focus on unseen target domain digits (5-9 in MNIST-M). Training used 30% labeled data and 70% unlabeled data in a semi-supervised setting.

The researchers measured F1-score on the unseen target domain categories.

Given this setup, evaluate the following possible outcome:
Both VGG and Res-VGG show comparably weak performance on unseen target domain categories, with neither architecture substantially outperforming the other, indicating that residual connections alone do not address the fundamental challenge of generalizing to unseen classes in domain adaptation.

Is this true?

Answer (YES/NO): NO